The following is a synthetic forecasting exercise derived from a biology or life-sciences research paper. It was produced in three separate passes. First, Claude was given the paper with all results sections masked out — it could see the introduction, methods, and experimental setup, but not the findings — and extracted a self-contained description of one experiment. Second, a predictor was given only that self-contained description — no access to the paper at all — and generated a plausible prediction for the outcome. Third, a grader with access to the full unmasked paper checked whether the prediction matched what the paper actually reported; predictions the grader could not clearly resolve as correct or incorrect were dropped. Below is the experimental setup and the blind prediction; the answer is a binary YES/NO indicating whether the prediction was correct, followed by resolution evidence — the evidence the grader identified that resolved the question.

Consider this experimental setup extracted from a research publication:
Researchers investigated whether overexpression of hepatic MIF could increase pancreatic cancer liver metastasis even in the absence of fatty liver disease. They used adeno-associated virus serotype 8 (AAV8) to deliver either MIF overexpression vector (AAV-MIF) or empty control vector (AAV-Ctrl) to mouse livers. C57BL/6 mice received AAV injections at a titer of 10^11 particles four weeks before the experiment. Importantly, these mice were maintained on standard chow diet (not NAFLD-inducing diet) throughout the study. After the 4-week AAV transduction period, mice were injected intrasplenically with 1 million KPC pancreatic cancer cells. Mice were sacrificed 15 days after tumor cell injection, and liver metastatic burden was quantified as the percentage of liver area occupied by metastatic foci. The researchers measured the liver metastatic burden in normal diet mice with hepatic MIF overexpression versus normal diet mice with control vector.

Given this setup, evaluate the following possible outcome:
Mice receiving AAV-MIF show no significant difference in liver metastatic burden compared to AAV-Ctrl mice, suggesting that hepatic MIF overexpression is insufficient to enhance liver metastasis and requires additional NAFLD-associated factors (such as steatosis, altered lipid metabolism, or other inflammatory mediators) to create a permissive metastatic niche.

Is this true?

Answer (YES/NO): NO